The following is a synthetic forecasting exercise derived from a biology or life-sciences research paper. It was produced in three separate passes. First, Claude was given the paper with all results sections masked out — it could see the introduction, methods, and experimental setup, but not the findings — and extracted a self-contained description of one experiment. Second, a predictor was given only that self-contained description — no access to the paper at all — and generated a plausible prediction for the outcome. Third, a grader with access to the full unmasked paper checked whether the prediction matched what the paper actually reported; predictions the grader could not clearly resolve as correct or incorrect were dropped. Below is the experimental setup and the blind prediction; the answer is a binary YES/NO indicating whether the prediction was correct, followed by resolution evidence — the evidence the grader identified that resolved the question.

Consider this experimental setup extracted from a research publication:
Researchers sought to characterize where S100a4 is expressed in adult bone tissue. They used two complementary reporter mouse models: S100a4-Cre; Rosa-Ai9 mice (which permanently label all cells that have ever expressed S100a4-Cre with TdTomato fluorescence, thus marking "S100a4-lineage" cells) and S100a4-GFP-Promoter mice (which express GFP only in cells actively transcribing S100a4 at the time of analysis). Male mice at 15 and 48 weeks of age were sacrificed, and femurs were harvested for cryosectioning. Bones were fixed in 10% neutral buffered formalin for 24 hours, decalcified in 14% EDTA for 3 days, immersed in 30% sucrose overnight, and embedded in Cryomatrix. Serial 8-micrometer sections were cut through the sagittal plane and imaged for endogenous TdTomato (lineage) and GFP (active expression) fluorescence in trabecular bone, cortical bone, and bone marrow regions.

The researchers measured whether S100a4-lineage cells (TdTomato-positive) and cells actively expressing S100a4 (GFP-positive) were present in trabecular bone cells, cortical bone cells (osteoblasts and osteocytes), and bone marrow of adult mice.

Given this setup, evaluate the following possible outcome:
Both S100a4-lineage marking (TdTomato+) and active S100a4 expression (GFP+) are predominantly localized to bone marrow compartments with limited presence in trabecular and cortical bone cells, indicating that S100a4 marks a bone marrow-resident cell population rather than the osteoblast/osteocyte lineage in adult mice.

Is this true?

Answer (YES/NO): NO